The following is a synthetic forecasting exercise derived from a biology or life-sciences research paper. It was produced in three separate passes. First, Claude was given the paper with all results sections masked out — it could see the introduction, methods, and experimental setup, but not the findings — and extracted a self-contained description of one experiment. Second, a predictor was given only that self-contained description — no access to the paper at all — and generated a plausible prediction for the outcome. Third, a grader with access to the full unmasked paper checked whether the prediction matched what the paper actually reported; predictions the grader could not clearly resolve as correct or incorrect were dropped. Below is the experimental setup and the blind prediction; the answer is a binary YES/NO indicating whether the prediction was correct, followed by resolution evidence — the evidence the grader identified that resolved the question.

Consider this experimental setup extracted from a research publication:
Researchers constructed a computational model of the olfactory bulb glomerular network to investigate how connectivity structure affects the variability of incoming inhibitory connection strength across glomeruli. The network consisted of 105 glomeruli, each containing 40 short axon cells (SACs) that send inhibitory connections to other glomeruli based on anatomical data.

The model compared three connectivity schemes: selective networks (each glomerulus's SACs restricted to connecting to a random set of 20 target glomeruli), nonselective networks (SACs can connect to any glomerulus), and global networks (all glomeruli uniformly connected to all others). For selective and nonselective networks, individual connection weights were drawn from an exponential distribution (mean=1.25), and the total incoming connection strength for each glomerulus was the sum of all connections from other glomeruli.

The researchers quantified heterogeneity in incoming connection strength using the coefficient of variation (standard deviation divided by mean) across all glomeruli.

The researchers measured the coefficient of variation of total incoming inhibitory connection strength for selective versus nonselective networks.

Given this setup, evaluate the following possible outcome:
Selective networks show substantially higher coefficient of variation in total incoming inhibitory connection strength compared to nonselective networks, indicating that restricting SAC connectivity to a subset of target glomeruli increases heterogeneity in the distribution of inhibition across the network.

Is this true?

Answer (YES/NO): YES